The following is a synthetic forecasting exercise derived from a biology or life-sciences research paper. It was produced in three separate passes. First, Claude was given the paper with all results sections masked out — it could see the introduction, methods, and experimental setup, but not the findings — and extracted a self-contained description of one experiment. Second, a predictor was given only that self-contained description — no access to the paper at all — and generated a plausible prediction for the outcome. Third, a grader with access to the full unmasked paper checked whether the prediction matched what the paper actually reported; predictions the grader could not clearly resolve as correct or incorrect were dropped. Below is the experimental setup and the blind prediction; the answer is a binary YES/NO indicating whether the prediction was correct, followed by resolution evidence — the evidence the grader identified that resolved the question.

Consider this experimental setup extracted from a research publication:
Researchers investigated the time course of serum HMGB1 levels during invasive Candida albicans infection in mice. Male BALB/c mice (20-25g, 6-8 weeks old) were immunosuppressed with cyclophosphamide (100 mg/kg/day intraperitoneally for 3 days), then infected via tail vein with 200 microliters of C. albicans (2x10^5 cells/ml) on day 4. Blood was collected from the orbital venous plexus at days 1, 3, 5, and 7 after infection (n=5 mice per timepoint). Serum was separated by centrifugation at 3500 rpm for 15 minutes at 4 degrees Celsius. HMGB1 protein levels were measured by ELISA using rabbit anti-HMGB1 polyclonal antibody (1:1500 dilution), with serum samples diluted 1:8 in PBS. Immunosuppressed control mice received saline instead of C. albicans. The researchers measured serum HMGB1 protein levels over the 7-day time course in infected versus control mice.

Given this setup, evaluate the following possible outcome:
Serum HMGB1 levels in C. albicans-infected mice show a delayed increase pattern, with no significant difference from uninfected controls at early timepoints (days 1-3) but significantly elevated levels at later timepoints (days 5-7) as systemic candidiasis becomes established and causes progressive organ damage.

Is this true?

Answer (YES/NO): NO